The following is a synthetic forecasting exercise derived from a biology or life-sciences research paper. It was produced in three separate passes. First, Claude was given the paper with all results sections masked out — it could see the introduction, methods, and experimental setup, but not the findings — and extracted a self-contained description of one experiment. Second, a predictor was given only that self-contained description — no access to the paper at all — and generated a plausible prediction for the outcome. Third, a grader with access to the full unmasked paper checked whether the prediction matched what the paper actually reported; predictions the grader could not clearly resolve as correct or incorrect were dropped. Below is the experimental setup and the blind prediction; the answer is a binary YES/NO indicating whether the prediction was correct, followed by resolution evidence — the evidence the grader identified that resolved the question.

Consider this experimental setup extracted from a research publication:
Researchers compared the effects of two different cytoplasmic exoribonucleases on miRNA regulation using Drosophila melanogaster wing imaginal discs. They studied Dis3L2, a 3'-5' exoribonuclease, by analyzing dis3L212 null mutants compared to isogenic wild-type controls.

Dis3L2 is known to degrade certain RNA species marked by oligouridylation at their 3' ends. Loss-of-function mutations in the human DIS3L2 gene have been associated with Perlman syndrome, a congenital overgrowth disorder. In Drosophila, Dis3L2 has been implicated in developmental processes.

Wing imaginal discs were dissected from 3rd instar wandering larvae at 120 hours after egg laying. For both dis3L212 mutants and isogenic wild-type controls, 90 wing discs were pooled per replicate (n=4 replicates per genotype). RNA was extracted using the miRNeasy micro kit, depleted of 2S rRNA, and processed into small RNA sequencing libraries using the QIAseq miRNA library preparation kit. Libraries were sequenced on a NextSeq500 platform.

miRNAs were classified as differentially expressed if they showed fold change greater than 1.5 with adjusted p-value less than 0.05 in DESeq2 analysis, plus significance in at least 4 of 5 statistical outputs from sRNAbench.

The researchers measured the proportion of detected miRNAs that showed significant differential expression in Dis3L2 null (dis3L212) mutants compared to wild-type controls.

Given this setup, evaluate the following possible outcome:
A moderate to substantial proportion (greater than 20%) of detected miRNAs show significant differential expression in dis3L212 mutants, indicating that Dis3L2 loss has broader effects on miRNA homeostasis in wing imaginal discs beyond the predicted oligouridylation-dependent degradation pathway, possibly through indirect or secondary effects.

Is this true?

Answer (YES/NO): NO